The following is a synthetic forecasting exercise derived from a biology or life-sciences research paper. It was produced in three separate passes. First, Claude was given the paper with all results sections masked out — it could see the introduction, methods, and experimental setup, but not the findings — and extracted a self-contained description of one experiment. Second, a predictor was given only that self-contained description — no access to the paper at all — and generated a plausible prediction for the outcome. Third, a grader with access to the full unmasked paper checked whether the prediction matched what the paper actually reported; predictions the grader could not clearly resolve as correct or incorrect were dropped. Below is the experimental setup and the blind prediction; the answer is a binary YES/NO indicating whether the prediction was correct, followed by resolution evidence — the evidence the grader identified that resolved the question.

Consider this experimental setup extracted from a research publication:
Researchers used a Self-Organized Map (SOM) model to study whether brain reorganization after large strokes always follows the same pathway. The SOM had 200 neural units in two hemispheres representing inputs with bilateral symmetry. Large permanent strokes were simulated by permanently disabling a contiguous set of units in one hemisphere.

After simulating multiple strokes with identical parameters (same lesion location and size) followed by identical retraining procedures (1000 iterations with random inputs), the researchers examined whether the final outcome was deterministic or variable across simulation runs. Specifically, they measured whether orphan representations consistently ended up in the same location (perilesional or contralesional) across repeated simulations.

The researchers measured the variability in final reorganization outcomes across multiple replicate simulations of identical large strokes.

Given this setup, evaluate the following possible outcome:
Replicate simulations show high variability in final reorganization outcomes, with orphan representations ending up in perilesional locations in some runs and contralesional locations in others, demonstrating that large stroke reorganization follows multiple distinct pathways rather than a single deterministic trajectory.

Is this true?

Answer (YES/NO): YES